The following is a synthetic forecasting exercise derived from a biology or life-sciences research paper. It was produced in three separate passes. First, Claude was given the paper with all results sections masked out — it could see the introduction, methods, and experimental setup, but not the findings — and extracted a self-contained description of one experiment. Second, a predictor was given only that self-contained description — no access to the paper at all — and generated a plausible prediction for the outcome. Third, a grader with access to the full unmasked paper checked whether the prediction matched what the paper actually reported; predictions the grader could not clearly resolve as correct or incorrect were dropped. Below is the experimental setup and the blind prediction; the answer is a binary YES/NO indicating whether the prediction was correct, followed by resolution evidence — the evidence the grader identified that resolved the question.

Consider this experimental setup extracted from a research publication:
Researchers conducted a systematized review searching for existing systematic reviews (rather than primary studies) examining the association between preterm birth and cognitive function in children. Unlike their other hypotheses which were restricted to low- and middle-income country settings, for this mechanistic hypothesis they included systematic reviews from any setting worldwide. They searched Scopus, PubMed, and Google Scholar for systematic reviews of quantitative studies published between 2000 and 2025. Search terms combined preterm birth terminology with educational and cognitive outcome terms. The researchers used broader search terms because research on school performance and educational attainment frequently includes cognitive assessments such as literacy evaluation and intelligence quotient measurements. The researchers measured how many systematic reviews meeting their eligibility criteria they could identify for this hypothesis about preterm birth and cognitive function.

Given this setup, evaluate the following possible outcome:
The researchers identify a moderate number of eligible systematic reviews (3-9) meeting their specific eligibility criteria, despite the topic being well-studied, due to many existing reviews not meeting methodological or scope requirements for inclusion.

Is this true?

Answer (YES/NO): YES